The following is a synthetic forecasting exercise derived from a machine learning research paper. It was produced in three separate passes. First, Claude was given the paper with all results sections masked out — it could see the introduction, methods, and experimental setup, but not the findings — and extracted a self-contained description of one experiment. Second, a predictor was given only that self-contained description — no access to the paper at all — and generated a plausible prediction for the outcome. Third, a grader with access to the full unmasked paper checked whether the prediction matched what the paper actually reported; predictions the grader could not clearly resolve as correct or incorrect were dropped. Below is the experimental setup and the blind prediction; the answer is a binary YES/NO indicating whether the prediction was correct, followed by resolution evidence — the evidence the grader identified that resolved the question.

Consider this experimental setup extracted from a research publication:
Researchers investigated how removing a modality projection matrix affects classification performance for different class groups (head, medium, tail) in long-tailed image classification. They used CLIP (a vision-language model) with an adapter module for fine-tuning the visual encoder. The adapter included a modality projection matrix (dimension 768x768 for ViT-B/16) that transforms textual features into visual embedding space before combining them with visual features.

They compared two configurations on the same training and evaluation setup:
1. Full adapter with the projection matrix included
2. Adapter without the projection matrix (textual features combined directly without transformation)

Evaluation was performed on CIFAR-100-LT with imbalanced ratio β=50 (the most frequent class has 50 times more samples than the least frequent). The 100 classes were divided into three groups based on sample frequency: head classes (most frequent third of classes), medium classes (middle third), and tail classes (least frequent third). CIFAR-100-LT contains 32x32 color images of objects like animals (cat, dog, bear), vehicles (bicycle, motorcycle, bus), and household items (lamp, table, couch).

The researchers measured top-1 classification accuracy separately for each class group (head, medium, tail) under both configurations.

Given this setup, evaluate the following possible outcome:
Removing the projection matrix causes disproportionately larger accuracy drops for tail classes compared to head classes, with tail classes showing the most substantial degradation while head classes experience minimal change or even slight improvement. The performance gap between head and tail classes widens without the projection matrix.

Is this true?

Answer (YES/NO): YES